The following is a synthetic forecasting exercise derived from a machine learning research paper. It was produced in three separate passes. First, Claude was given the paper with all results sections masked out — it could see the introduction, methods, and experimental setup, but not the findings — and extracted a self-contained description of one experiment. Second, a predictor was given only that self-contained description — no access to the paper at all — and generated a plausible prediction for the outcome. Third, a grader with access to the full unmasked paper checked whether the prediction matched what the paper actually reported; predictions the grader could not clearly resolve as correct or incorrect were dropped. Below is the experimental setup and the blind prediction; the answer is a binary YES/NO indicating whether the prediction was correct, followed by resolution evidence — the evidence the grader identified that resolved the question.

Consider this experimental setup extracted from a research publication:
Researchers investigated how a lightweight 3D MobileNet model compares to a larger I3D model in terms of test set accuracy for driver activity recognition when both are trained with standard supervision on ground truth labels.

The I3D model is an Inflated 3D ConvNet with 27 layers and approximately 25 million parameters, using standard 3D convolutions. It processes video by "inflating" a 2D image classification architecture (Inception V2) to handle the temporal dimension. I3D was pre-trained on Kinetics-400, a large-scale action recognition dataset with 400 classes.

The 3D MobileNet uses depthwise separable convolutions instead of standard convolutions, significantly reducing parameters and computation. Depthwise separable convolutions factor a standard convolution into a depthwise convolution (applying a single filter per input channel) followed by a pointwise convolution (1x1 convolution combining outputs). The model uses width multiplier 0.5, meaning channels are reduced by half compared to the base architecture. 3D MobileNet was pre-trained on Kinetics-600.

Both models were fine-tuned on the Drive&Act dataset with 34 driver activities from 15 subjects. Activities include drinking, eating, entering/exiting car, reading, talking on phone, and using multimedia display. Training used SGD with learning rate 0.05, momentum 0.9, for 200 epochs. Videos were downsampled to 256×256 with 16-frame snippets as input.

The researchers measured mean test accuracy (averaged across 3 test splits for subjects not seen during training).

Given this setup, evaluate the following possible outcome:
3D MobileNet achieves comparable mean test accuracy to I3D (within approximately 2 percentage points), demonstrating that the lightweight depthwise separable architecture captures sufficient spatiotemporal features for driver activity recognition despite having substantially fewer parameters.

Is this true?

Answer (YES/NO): NO